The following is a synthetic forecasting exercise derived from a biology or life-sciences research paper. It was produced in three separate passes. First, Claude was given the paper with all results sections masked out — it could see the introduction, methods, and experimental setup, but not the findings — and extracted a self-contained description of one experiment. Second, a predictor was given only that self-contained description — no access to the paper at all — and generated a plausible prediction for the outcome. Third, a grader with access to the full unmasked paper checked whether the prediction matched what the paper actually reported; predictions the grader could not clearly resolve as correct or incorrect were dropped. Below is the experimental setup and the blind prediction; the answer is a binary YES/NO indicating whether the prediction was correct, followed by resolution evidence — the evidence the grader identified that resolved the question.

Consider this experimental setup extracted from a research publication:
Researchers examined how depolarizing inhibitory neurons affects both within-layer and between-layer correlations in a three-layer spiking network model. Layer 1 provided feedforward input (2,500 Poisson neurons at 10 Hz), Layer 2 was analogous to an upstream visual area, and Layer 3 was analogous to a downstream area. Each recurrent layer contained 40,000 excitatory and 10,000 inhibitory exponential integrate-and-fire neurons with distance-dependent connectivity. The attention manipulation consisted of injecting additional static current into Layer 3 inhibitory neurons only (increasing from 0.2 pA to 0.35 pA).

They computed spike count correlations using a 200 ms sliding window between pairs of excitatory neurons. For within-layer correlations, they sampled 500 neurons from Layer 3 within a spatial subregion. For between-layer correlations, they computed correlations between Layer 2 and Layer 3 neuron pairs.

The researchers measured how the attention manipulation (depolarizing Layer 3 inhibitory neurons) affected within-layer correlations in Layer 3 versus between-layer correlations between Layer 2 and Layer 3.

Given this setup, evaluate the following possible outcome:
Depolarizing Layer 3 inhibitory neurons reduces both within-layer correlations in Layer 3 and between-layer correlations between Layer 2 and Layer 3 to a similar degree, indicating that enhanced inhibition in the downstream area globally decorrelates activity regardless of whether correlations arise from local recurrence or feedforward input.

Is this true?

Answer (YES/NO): NO